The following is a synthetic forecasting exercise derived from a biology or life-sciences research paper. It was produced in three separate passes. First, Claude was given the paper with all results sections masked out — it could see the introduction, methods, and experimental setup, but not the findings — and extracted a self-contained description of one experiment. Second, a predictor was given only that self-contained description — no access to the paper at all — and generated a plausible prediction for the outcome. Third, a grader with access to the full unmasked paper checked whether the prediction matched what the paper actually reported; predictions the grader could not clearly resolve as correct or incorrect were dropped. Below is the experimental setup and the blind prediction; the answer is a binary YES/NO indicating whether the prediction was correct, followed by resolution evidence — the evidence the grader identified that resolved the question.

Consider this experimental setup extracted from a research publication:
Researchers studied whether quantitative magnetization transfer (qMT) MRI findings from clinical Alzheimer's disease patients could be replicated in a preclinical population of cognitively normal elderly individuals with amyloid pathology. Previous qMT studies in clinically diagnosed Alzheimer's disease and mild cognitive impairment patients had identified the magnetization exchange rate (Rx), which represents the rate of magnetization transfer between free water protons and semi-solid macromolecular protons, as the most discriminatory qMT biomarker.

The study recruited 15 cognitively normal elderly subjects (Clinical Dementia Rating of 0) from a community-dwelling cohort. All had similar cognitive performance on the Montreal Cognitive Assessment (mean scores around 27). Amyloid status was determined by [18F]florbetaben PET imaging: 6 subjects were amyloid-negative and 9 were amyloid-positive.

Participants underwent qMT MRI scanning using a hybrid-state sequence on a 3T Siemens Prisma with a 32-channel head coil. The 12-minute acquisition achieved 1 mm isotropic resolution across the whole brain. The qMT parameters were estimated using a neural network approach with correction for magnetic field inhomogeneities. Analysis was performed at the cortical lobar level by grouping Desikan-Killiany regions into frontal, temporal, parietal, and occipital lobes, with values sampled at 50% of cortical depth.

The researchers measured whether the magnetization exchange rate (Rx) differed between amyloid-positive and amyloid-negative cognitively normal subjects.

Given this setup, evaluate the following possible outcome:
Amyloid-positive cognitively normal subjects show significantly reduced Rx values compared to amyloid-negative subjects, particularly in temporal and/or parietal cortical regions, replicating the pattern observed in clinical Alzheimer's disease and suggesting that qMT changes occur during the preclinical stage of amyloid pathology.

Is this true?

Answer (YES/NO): YES